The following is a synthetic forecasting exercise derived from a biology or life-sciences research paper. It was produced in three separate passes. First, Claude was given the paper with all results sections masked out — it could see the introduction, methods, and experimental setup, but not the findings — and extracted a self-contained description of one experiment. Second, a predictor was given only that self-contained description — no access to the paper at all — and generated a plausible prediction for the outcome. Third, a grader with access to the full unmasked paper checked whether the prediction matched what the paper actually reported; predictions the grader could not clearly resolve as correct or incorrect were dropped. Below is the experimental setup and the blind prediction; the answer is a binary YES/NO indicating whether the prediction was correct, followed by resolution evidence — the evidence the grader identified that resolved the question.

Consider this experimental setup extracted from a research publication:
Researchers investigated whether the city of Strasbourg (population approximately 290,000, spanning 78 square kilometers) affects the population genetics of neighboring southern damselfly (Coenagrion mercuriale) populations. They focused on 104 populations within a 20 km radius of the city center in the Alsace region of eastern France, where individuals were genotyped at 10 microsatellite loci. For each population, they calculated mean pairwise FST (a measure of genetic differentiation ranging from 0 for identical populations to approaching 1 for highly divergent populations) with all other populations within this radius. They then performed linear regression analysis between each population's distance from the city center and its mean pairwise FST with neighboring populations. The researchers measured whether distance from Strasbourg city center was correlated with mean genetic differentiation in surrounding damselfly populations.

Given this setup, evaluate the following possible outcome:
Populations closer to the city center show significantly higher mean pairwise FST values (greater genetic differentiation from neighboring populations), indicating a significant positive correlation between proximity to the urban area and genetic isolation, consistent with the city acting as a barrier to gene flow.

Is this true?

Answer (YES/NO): YES